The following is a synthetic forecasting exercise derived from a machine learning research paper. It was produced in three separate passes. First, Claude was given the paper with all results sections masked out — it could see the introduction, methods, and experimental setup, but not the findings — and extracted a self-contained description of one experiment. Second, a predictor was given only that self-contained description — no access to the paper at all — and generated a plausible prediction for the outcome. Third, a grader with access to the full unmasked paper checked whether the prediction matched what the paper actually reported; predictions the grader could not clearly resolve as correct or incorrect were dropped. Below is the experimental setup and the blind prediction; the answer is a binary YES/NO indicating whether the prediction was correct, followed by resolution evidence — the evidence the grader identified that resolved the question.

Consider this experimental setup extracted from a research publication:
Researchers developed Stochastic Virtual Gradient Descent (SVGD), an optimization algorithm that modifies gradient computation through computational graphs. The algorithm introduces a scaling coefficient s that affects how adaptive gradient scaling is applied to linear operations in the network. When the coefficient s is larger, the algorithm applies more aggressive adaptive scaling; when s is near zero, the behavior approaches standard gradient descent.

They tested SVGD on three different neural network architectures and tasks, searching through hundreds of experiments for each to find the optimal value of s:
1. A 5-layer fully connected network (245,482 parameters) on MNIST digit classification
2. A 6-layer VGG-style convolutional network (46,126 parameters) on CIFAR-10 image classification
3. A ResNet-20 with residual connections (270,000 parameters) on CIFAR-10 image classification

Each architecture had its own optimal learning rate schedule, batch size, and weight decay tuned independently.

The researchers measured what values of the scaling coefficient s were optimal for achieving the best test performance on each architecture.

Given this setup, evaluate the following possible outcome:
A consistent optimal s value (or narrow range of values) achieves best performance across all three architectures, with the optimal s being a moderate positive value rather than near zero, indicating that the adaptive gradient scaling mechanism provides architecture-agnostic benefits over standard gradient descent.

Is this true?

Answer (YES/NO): NO